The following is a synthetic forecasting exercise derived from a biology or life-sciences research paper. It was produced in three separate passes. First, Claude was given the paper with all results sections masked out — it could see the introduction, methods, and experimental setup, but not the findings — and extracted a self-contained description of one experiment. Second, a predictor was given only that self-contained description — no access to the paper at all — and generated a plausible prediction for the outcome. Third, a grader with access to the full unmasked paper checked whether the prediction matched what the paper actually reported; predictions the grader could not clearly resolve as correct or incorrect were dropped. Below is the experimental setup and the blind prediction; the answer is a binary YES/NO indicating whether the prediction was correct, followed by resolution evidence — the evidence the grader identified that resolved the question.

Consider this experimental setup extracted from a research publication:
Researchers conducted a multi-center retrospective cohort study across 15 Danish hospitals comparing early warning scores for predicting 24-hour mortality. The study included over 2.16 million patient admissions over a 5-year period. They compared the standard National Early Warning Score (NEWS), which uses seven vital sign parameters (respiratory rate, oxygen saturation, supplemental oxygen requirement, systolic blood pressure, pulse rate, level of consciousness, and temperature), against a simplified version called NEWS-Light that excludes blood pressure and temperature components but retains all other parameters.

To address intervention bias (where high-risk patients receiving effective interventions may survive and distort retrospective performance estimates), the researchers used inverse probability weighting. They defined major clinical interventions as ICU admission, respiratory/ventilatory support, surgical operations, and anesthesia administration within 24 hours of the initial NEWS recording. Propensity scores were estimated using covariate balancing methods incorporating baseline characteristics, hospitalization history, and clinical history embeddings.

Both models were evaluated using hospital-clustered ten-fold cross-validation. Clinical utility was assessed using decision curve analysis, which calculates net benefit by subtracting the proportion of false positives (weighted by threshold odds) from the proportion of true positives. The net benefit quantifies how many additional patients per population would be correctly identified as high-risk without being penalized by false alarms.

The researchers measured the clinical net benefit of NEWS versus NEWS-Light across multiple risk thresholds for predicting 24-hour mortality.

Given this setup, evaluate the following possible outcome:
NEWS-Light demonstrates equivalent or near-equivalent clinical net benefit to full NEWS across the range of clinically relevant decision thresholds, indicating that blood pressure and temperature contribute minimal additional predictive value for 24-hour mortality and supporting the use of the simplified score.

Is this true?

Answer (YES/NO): YES